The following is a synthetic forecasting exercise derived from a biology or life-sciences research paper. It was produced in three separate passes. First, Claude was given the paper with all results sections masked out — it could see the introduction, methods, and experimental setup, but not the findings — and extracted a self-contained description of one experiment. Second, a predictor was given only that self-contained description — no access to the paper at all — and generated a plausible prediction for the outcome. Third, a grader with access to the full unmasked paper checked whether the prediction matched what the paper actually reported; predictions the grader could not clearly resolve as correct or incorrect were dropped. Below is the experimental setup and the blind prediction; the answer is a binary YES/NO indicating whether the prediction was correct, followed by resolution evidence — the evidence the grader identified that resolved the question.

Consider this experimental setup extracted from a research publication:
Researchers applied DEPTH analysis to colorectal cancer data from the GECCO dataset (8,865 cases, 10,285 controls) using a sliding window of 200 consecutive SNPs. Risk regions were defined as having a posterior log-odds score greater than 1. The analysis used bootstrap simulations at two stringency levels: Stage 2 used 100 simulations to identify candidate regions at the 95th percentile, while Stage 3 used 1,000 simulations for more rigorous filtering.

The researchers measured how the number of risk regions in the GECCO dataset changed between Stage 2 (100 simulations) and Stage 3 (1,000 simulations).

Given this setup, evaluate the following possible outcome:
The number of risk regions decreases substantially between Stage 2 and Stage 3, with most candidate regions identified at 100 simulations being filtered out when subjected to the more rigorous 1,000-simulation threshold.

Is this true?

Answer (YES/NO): NO